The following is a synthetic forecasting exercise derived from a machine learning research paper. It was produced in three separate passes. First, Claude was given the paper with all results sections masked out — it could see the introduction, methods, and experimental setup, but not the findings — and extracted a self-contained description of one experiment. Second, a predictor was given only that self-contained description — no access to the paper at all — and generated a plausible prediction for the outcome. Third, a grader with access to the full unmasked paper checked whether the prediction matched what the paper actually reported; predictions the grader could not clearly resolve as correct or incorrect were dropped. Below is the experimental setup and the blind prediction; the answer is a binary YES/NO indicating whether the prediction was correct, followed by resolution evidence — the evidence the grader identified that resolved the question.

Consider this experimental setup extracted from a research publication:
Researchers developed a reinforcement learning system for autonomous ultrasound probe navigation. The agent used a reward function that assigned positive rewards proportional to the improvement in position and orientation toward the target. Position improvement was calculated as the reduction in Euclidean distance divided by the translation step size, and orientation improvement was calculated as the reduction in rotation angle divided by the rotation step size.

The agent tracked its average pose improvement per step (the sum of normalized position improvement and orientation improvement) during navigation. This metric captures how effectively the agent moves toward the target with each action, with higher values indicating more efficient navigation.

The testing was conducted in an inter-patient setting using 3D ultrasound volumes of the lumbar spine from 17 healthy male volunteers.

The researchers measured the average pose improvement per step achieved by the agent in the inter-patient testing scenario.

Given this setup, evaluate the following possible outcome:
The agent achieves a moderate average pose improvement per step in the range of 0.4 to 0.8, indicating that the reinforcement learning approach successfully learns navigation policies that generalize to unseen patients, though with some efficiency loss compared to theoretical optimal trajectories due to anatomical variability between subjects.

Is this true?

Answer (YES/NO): NO